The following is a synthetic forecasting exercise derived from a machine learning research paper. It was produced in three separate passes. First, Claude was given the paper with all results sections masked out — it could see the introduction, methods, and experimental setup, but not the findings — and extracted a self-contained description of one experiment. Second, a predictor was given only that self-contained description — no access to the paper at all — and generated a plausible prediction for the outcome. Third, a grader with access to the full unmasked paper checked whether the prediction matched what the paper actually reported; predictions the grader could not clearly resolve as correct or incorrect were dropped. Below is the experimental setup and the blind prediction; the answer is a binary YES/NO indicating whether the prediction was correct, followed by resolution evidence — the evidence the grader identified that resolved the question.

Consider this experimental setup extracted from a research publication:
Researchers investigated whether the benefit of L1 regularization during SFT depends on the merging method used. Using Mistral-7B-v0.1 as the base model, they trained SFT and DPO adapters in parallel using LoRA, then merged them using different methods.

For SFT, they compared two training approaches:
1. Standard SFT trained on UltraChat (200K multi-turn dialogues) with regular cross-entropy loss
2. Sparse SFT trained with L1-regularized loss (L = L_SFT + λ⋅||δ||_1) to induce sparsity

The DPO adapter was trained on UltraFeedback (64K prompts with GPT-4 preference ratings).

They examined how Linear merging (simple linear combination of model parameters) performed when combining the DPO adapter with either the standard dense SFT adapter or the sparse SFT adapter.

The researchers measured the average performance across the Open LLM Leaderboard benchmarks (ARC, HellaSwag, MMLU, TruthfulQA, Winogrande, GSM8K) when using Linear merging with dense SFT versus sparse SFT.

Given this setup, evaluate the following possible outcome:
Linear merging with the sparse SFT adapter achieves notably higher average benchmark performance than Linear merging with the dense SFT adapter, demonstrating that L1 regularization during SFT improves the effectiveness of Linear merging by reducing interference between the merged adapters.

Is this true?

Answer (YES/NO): NO